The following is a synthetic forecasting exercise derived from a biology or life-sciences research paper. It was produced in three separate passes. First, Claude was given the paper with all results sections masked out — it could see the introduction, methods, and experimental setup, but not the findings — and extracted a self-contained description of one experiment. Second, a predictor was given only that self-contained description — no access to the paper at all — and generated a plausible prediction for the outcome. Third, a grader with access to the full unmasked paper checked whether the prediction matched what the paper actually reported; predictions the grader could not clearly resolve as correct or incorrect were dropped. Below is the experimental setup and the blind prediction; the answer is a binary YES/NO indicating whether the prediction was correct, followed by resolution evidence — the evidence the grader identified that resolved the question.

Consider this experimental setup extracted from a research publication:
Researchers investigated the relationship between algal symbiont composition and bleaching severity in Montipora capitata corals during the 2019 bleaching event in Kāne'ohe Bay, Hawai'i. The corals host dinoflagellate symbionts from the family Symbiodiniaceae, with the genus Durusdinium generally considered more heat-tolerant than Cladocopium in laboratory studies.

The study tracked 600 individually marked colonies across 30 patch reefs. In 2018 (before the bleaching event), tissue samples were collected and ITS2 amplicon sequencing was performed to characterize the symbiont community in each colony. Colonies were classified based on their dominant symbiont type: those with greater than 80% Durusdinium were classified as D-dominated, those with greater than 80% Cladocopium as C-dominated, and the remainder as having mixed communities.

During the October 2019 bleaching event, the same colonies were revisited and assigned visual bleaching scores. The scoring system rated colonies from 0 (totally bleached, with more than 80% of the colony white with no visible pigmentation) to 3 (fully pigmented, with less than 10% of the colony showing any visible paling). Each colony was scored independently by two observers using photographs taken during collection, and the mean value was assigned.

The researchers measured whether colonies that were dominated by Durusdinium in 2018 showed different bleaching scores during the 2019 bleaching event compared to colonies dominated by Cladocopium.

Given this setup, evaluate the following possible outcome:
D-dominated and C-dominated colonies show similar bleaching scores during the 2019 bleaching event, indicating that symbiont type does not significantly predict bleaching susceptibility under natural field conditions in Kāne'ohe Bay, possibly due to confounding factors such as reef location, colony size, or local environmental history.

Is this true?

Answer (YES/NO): NO